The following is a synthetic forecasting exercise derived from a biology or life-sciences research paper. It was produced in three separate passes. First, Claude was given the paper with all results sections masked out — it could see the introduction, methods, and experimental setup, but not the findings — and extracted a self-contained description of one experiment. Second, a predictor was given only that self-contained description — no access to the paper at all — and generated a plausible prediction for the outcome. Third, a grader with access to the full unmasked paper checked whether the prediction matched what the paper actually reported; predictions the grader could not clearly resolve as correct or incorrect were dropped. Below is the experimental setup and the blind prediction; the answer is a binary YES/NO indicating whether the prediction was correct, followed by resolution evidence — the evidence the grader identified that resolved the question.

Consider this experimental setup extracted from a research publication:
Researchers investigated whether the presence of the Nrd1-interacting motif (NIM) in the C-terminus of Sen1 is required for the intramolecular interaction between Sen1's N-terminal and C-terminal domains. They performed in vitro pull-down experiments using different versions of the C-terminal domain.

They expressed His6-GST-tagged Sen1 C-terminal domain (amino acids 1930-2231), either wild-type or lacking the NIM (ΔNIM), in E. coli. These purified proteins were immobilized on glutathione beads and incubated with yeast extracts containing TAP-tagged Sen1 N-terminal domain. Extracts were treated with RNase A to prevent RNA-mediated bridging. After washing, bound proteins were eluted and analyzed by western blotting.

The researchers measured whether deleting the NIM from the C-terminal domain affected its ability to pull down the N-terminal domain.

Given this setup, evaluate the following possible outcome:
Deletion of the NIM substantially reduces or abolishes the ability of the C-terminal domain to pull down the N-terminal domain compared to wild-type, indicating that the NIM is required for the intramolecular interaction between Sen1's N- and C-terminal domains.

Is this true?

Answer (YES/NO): NO